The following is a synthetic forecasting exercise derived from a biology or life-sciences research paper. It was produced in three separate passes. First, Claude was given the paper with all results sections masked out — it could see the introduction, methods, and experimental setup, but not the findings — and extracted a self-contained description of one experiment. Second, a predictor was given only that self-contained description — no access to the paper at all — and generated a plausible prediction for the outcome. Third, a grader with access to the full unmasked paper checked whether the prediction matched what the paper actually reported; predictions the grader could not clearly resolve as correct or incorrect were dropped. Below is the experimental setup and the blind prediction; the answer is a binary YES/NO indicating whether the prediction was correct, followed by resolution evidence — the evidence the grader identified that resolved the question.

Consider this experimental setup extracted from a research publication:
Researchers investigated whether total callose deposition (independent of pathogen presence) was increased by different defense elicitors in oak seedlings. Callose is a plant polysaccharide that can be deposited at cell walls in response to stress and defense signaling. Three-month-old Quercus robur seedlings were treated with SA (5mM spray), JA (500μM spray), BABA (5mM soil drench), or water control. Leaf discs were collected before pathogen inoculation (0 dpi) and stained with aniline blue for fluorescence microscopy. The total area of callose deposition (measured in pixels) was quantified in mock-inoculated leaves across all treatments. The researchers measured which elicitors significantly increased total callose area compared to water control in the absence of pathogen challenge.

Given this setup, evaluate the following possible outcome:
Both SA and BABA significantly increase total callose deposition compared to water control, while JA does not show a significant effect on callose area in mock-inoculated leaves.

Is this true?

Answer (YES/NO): NO